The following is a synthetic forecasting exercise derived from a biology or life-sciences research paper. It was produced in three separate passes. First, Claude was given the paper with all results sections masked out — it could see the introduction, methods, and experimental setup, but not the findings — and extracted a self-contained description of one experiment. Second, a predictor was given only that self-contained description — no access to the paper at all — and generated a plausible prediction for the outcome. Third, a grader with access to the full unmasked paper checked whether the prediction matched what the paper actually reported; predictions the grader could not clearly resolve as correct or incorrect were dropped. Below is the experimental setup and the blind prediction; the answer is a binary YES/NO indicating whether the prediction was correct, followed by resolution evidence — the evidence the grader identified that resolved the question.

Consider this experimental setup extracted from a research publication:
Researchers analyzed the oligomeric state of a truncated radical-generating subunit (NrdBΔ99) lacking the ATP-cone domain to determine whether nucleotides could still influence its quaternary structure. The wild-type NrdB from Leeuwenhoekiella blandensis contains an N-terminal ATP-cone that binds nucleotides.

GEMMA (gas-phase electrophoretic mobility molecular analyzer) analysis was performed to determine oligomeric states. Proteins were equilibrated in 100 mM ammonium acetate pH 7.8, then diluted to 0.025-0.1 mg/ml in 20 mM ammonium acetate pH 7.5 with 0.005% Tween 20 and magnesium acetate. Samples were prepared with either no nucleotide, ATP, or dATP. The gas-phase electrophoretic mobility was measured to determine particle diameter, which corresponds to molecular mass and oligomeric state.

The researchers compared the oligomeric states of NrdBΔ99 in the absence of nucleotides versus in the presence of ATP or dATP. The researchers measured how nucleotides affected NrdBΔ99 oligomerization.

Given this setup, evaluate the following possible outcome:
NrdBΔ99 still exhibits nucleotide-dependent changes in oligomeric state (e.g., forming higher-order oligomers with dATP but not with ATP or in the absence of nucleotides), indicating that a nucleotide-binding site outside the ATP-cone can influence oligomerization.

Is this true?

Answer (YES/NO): NO